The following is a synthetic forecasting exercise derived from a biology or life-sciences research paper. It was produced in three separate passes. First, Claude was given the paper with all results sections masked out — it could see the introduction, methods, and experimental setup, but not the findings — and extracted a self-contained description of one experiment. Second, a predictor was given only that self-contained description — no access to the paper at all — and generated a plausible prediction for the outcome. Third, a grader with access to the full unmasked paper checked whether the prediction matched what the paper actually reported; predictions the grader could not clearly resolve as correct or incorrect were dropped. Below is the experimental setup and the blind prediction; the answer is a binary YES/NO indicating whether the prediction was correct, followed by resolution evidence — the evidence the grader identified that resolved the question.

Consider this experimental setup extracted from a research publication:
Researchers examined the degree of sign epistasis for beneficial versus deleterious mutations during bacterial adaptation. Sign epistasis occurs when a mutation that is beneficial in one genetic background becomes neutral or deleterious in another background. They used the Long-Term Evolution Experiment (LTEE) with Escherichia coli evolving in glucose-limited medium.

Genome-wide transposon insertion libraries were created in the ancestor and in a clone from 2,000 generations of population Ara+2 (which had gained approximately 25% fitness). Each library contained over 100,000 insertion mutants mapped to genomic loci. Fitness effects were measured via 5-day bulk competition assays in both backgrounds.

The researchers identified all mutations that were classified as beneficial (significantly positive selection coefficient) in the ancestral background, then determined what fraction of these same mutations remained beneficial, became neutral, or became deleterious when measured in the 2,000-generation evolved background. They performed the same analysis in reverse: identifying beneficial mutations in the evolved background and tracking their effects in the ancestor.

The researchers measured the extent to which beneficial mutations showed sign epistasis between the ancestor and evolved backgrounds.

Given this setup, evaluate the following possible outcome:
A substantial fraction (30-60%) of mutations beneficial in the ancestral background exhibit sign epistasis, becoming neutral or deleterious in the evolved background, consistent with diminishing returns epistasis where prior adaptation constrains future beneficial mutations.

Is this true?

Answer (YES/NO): NO